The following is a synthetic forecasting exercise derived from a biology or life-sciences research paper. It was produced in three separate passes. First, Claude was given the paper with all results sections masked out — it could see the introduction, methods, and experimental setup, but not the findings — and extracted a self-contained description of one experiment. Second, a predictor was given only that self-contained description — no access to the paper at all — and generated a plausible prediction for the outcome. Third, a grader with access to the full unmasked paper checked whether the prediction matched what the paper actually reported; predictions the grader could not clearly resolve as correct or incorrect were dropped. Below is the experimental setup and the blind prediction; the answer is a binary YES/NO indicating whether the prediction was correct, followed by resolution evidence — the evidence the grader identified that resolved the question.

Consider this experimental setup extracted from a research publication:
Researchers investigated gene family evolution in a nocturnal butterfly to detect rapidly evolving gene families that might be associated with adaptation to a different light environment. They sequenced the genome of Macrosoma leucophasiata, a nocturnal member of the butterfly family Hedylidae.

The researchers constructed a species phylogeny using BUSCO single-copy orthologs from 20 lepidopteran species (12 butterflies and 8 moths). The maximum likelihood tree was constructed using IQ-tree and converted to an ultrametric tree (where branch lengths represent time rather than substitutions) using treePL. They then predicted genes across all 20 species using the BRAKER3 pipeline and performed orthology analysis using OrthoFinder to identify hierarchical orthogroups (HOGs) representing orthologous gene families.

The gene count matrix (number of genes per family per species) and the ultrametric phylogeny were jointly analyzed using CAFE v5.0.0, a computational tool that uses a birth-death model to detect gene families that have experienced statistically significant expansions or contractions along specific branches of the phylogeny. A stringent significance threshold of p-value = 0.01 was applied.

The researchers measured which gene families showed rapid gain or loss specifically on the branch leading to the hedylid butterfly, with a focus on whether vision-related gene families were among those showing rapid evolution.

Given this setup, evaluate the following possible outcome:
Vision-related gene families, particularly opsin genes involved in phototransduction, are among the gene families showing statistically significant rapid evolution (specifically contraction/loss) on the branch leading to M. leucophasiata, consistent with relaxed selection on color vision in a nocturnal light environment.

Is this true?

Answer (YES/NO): NO